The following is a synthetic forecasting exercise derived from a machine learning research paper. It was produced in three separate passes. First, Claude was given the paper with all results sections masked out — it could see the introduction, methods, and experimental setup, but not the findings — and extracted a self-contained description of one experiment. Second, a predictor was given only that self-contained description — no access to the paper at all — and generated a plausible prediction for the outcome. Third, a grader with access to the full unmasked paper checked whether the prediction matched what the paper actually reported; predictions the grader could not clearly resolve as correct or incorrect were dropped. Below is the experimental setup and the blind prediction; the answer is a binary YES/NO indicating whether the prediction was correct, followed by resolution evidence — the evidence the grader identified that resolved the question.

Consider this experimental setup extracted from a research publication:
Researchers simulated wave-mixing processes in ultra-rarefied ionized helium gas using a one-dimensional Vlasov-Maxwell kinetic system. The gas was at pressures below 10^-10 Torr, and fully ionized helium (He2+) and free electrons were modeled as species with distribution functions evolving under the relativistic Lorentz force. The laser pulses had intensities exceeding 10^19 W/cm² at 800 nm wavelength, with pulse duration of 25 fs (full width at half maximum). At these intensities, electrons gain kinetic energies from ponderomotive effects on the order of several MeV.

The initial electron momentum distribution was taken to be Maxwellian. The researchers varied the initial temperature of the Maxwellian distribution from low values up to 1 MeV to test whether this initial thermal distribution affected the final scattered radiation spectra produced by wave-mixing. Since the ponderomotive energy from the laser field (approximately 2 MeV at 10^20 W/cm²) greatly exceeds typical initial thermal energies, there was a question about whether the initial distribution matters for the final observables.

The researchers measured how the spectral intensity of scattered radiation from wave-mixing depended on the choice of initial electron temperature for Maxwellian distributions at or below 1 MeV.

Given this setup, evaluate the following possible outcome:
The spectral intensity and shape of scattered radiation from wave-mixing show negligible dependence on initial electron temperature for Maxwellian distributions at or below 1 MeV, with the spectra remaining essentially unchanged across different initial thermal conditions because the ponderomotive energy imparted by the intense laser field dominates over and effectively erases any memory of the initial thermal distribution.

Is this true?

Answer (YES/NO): YES